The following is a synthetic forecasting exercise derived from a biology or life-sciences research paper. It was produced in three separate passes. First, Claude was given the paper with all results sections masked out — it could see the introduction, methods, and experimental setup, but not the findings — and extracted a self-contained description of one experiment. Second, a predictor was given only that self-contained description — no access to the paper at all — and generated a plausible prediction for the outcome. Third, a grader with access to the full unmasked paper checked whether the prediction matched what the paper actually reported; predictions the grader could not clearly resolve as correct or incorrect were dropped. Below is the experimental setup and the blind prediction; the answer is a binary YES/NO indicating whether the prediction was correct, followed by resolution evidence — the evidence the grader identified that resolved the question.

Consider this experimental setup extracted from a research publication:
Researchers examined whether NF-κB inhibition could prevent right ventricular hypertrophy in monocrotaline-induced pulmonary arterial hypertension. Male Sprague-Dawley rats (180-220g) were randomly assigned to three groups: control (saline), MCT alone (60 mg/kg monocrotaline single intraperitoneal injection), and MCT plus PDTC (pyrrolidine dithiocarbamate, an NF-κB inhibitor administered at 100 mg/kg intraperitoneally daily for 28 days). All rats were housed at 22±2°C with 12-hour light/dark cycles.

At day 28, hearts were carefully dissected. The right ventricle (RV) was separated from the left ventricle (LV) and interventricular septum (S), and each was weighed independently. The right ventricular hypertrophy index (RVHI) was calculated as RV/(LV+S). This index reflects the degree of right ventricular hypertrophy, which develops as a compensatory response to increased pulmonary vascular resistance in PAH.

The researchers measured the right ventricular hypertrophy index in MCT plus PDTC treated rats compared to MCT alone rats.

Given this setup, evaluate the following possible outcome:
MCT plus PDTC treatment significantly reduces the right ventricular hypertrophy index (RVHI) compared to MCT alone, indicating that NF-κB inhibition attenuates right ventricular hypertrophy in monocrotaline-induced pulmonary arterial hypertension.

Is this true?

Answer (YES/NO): YES